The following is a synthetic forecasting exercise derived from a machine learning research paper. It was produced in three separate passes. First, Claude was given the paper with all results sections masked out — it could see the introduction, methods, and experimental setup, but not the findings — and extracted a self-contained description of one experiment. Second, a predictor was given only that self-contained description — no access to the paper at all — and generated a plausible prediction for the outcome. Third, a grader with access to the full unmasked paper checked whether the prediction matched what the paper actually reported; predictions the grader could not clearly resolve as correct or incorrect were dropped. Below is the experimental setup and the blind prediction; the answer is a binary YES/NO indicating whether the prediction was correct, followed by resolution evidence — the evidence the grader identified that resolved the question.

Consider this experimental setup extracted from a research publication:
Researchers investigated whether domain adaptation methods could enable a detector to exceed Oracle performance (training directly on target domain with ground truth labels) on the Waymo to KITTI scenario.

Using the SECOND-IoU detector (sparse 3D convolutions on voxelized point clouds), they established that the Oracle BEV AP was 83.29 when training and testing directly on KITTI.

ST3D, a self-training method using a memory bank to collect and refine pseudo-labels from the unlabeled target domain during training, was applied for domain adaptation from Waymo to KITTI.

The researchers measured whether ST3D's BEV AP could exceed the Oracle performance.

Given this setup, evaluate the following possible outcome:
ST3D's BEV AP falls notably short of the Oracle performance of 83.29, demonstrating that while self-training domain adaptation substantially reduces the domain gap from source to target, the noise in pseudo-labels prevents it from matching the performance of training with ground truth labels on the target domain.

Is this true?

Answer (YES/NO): NO